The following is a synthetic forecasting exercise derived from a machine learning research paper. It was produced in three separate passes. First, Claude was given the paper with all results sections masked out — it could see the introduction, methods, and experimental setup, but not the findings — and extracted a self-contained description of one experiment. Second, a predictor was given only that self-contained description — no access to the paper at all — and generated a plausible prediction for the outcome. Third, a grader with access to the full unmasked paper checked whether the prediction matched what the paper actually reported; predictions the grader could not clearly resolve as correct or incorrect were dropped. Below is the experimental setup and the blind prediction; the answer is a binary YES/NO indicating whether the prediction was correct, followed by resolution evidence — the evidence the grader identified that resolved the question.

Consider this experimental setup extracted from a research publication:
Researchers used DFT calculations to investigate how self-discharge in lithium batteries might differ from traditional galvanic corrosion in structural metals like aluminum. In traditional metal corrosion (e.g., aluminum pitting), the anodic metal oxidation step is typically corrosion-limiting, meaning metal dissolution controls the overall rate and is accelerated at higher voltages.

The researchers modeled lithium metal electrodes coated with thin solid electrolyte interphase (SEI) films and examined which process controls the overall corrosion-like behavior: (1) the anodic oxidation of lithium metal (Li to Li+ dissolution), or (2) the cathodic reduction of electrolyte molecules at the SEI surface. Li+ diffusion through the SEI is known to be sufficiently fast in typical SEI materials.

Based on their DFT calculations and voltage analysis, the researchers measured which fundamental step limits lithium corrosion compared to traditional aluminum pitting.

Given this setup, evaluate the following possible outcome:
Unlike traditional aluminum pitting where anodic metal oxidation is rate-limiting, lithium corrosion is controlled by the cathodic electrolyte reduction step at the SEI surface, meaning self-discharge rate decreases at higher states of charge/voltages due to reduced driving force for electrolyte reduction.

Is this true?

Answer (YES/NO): YES